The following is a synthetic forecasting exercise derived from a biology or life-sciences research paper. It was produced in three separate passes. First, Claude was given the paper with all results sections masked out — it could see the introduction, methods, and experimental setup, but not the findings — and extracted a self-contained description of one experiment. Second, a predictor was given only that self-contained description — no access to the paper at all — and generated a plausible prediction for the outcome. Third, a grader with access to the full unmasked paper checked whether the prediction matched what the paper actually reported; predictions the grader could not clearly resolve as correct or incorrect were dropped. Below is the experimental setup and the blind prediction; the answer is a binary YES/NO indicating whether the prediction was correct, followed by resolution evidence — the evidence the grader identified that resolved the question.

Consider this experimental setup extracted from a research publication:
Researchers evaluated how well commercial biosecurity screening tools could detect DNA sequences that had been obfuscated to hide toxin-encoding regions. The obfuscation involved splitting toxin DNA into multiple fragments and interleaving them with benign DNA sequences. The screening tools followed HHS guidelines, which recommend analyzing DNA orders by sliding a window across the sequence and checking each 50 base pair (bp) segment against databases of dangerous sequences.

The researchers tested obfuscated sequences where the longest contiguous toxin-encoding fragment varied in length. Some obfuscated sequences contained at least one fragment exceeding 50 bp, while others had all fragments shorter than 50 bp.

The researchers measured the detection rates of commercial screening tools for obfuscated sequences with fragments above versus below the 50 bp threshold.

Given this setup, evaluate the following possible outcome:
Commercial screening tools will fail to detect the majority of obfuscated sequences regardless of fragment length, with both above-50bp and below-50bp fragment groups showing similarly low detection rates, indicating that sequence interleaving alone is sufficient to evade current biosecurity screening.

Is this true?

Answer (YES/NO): NO